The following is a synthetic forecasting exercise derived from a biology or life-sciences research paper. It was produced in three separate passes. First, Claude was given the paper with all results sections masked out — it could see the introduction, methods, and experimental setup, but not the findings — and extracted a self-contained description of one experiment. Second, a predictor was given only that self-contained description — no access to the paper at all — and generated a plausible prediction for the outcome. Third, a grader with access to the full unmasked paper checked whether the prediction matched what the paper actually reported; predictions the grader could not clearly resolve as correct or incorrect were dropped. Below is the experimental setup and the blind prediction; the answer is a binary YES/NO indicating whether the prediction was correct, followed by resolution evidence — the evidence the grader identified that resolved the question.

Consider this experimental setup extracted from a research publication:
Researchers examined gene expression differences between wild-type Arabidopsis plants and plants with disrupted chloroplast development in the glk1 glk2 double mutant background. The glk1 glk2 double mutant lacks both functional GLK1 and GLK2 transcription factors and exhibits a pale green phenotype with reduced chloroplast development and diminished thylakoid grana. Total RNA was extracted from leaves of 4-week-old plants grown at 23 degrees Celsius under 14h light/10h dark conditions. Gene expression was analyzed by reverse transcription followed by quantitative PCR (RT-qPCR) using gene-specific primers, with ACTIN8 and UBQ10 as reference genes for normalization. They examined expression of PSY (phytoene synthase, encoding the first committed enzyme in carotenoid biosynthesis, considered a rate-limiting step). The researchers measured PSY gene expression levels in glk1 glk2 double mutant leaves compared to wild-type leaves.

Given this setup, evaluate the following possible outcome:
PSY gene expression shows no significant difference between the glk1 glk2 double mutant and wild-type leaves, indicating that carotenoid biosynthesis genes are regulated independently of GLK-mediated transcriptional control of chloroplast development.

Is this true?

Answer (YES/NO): NO